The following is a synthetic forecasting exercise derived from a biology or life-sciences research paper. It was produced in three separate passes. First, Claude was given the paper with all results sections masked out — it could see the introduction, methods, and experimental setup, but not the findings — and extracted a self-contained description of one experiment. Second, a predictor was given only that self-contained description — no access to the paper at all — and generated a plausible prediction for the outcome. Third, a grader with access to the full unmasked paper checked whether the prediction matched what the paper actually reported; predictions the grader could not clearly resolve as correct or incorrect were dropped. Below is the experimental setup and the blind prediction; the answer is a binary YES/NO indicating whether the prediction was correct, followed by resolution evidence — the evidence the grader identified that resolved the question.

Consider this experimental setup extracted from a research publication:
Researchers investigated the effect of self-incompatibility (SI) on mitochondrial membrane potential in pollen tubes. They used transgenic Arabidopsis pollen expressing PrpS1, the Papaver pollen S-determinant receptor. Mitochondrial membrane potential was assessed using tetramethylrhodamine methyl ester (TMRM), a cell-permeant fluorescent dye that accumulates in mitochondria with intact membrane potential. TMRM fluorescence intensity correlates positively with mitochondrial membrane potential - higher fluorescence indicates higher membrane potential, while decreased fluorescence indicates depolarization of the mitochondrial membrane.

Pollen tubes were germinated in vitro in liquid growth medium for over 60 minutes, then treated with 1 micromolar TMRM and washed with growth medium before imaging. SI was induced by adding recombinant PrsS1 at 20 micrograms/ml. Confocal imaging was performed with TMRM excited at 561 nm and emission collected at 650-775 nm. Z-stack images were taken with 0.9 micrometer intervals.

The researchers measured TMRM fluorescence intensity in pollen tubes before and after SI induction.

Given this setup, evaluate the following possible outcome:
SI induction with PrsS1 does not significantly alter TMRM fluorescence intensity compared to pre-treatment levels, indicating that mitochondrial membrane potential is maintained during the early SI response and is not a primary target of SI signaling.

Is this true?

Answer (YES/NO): NO